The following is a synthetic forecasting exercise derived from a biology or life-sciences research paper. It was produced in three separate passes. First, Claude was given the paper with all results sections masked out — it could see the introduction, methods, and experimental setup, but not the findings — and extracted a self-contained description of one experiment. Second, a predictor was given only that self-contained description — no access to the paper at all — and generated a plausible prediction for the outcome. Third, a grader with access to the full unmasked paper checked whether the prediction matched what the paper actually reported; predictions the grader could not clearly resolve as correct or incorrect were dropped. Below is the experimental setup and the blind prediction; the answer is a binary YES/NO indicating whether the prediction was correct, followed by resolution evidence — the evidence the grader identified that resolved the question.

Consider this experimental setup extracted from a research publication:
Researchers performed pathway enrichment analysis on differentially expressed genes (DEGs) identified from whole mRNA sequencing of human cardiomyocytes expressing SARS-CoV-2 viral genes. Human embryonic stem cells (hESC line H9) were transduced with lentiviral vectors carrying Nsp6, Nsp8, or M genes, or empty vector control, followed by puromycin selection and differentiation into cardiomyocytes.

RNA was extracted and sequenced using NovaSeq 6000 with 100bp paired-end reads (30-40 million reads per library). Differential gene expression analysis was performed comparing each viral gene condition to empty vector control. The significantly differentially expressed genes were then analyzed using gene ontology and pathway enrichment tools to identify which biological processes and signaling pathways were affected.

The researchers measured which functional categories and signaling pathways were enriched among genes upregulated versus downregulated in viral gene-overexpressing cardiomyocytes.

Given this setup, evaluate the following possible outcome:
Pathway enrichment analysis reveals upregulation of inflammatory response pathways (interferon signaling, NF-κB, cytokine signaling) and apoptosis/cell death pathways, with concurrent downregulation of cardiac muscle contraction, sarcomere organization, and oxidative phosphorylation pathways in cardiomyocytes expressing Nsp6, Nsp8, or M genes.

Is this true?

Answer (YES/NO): NO